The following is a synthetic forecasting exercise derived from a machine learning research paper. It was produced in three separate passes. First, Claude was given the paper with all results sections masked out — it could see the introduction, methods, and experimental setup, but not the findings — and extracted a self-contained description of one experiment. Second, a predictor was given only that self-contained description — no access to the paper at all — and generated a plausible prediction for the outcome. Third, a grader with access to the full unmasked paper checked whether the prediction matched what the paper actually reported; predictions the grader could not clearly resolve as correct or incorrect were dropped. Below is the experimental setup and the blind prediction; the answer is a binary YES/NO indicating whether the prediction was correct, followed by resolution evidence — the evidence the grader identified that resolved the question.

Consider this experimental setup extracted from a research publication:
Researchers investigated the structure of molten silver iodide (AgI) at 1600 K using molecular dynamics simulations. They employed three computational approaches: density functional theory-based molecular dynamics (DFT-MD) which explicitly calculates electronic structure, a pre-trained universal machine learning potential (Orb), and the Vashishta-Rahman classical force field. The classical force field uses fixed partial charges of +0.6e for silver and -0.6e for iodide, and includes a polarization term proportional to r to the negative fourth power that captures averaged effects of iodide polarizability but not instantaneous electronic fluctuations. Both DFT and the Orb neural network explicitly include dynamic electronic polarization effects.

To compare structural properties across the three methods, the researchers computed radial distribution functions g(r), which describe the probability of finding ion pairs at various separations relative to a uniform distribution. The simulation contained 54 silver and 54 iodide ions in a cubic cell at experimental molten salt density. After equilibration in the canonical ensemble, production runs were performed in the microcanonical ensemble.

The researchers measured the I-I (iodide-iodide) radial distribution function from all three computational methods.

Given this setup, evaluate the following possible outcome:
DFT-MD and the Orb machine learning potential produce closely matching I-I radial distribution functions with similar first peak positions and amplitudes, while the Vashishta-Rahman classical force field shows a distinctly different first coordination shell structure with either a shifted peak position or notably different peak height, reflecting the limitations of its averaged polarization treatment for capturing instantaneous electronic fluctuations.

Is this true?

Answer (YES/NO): NO